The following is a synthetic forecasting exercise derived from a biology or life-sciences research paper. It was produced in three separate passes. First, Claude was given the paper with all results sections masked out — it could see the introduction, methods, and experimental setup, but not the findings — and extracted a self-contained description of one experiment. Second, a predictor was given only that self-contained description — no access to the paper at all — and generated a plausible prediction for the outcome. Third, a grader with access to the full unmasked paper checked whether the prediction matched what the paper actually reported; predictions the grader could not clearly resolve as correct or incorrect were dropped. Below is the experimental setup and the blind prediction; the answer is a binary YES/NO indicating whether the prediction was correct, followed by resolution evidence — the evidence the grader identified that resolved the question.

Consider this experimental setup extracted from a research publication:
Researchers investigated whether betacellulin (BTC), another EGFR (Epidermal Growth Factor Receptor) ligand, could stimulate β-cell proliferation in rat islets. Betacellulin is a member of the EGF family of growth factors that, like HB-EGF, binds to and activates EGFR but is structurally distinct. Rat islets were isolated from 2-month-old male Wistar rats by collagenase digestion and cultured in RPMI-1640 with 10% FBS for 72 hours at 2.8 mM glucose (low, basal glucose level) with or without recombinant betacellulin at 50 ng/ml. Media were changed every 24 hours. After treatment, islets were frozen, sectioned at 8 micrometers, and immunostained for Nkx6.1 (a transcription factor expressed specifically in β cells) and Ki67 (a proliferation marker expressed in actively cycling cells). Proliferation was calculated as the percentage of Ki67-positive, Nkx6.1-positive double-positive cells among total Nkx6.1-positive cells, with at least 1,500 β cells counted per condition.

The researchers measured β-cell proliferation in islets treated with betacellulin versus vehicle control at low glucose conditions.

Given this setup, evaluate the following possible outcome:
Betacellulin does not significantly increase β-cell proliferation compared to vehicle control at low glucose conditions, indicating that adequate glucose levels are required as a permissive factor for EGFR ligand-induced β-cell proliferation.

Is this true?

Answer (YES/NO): NO